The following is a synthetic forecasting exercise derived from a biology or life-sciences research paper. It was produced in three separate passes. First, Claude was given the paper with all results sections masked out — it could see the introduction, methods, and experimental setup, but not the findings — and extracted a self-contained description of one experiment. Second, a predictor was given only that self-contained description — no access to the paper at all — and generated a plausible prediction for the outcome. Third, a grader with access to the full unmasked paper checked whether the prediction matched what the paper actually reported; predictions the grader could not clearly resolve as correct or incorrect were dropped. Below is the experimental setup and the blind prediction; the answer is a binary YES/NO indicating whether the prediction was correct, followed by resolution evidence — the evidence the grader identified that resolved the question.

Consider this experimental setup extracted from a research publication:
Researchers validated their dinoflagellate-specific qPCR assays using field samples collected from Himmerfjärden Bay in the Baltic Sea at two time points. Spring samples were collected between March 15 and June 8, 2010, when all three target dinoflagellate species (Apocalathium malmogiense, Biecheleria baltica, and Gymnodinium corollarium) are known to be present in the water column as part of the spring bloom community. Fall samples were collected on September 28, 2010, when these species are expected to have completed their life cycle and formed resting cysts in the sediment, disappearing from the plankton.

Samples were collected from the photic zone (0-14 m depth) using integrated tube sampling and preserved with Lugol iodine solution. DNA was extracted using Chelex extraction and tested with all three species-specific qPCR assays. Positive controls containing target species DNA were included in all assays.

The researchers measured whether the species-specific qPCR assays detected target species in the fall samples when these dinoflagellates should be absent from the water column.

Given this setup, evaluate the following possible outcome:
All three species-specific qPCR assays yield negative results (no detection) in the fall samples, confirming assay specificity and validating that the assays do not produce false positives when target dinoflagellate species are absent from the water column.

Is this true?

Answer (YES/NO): NO